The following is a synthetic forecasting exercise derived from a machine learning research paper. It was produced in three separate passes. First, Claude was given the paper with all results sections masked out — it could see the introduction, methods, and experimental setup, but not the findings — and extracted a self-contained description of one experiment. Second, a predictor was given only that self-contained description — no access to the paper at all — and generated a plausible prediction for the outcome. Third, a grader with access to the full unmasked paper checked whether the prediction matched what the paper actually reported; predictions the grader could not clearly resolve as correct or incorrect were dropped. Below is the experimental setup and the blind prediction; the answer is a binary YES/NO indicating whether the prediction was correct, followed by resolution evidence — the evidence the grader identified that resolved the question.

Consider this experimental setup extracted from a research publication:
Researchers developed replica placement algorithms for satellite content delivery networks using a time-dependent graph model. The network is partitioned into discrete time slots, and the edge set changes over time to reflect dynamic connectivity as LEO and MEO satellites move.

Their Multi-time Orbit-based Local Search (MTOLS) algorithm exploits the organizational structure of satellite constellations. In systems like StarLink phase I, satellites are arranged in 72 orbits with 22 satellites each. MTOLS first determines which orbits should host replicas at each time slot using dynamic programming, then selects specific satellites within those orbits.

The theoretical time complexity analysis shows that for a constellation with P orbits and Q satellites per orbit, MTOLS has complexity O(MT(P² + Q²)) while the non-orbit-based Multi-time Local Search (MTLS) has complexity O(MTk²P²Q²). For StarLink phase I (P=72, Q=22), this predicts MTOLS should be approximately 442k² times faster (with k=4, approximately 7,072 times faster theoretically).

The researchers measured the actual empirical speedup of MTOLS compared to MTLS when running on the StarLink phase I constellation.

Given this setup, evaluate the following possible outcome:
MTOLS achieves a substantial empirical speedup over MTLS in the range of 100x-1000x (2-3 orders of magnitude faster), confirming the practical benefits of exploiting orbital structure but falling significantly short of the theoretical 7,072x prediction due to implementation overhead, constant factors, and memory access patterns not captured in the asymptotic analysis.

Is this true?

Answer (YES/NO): YES